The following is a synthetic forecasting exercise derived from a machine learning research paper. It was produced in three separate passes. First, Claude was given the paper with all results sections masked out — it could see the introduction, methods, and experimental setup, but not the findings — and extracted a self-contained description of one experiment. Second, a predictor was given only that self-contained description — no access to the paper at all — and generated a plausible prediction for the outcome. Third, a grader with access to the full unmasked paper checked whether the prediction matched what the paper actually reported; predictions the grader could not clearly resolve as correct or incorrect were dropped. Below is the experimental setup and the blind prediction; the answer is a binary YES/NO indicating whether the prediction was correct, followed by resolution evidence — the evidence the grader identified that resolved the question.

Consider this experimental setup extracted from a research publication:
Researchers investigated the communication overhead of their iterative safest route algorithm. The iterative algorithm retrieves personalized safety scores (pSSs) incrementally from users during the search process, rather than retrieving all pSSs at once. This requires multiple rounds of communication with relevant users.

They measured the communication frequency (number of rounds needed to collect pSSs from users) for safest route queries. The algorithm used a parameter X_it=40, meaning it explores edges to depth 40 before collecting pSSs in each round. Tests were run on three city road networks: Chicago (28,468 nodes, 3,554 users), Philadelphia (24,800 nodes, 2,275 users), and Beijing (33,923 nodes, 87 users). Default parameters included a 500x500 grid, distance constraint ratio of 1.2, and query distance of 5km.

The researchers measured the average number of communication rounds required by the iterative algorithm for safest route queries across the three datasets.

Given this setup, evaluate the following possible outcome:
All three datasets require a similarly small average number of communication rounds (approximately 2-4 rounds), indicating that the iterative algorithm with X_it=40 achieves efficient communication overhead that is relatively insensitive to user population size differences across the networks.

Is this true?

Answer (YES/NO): NO